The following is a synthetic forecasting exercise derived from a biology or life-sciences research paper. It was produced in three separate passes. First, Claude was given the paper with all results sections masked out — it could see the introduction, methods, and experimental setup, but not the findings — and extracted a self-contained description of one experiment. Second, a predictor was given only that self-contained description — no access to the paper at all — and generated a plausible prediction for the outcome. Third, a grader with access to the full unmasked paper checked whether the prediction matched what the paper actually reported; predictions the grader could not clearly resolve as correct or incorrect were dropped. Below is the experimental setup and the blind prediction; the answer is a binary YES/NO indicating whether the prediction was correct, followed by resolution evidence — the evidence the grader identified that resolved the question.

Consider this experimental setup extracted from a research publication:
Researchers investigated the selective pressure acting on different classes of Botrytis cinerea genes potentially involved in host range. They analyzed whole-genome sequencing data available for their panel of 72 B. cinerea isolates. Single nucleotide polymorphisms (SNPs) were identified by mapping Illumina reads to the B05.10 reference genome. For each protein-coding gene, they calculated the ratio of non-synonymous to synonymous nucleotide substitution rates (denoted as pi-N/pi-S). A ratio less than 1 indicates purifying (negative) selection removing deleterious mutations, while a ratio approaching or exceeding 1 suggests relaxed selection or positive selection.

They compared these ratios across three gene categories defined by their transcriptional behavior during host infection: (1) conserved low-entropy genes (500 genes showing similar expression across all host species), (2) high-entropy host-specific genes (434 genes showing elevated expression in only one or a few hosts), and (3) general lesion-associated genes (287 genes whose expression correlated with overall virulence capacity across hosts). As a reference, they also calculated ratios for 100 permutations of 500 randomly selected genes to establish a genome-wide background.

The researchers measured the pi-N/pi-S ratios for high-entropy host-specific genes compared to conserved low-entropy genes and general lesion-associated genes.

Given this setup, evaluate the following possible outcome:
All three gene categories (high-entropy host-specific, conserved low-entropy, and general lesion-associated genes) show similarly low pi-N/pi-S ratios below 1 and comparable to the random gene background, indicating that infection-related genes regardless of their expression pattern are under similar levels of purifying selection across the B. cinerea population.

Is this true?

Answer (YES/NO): NO